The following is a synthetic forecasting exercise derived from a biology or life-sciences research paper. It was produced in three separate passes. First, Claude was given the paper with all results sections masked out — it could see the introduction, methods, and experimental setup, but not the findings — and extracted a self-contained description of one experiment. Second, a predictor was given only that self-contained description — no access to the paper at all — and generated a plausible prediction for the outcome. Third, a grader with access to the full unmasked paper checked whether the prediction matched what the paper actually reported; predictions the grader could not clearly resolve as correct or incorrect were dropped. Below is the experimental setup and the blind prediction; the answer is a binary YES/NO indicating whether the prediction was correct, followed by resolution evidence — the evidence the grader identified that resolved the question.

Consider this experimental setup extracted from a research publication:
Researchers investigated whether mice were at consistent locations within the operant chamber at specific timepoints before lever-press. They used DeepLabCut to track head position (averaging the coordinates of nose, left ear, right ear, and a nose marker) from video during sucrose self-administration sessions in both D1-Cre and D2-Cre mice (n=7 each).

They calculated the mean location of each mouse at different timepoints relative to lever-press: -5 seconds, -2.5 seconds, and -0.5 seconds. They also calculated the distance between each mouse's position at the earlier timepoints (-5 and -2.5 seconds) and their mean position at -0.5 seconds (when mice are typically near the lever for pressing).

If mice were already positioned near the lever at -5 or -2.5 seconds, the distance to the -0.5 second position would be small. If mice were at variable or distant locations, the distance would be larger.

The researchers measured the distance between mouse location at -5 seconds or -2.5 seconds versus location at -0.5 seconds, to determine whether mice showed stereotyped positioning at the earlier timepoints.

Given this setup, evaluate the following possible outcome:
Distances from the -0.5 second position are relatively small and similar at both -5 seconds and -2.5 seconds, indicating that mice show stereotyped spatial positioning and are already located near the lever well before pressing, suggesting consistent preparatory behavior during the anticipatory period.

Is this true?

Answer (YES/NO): NO